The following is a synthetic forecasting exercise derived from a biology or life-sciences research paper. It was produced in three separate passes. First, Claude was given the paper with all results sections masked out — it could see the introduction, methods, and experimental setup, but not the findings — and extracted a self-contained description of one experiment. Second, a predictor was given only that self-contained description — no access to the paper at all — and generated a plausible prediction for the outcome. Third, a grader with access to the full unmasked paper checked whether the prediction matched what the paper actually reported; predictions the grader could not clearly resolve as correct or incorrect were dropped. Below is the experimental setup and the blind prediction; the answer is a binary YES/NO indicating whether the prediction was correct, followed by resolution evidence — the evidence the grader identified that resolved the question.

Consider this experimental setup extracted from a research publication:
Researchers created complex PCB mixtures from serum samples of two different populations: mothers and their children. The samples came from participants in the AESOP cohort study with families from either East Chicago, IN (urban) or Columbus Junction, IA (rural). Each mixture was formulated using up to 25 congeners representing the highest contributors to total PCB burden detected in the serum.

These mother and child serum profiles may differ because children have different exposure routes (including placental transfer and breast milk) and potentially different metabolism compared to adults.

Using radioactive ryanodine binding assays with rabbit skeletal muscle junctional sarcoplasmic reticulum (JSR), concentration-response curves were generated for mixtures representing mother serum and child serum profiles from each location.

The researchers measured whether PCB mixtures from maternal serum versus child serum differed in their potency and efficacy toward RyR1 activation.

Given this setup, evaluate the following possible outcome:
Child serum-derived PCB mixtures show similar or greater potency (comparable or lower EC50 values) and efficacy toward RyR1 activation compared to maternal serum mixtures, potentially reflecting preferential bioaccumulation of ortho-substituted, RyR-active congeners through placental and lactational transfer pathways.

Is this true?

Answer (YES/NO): NO